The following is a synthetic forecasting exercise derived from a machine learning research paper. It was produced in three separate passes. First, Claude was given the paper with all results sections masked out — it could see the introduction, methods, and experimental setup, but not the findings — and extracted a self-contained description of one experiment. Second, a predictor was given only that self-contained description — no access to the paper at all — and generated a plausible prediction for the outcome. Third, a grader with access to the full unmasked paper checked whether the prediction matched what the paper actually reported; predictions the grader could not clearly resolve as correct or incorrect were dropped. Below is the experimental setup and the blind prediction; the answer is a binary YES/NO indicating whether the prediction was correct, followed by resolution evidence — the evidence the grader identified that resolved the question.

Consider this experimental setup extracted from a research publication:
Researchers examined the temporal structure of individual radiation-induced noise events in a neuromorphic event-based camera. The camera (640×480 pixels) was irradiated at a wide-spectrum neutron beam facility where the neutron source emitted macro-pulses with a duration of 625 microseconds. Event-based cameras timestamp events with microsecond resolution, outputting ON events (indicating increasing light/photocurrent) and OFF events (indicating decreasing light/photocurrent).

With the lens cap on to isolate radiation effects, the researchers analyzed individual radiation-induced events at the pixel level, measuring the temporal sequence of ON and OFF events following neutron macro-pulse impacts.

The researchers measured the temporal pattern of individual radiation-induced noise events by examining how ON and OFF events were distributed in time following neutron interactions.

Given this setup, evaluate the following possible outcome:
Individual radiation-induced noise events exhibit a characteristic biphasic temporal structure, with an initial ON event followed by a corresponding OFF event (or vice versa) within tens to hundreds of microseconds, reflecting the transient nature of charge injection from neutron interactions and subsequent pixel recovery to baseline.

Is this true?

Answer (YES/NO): NO